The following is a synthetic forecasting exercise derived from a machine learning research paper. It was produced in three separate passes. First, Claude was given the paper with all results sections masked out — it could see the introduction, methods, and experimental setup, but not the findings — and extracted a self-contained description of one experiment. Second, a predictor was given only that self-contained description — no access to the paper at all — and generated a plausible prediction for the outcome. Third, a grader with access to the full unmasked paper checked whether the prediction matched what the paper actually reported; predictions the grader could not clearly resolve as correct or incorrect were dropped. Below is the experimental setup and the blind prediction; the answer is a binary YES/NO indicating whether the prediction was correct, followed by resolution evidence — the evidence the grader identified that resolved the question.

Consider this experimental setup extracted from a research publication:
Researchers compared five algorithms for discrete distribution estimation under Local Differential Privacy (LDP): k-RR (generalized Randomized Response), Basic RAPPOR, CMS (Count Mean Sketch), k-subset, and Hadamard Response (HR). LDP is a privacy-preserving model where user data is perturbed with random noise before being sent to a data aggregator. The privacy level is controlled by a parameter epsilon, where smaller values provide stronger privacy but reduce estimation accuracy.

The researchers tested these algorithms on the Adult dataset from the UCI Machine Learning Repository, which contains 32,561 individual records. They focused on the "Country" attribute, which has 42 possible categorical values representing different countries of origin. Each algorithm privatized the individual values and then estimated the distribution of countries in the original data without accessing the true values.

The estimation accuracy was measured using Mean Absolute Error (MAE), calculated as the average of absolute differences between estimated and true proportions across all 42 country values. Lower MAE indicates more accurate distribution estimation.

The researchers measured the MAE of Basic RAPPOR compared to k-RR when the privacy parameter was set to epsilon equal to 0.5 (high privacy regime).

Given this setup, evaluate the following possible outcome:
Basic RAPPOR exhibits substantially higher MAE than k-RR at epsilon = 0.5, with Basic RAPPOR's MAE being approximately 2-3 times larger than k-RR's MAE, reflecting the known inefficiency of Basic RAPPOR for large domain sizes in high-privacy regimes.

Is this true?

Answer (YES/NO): NO